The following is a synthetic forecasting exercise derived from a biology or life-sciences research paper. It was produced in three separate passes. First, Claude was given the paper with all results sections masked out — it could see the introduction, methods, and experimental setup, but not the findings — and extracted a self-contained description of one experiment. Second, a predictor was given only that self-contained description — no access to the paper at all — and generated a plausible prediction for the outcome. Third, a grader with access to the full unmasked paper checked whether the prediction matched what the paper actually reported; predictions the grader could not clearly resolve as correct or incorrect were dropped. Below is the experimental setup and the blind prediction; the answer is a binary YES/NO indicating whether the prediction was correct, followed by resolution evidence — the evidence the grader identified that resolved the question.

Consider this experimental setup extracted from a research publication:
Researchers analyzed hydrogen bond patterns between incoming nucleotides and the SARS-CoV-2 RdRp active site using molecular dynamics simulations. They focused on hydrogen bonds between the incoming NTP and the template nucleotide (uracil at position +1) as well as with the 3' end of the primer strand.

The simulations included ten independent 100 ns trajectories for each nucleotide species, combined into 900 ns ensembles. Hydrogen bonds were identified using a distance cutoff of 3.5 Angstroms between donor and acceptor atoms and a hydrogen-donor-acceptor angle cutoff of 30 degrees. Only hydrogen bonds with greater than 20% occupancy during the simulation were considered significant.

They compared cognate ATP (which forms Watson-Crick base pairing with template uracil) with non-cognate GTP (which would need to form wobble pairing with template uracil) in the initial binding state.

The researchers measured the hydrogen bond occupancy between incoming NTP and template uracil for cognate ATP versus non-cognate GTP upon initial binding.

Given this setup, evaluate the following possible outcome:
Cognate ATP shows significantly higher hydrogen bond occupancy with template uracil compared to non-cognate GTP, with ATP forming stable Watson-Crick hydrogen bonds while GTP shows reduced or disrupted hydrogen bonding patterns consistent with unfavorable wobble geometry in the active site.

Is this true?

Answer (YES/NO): YES